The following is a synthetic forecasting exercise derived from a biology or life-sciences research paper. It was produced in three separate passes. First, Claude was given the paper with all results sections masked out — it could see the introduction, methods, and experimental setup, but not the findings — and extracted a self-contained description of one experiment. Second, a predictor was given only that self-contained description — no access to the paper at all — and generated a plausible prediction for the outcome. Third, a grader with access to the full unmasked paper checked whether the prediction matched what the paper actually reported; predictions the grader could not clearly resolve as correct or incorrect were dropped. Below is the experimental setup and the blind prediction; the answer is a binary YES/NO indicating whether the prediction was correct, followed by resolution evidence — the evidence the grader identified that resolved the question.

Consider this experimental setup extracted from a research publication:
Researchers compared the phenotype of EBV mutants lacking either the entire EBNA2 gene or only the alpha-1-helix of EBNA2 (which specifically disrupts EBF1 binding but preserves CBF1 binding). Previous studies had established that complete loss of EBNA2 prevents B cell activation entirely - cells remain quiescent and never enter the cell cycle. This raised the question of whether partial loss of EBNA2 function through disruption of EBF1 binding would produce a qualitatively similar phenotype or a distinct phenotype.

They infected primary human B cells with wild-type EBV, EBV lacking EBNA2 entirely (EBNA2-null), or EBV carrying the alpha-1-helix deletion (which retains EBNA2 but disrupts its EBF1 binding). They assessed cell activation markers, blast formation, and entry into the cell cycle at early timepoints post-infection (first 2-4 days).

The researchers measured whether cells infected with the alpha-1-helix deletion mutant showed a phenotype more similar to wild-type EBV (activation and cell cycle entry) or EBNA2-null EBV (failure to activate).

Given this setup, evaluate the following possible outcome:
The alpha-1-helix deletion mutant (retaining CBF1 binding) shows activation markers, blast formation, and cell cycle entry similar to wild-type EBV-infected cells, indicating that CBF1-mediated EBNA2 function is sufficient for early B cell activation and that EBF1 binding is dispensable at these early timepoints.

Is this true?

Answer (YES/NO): NO